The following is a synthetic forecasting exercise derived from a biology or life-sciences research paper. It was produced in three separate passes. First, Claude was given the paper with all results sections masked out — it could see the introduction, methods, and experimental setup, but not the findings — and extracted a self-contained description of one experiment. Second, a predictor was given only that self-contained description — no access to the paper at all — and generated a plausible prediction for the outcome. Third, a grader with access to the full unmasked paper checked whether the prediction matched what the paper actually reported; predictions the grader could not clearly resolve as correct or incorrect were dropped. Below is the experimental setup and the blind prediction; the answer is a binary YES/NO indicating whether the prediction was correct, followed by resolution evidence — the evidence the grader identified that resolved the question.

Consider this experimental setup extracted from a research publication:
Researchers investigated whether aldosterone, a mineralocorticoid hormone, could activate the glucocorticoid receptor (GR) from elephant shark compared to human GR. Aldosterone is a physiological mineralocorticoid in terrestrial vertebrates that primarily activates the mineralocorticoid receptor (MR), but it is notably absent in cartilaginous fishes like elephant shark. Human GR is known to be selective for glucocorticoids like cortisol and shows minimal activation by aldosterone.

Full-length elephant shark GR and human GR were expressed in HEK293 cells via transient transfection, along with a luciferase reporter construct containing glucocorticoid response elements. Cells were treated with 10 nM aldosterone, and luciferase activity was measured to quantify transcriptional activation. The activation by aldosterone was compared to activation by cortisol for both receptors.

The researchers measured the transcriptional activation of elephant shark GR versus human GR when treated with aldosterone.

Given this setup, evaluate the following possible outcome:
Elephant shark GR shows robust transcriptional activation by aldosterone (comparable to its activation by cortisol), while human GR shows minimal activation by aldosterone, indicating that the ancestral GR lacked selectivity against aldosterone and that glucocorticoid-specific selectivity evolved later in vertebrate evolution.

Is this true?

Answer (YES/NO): YES